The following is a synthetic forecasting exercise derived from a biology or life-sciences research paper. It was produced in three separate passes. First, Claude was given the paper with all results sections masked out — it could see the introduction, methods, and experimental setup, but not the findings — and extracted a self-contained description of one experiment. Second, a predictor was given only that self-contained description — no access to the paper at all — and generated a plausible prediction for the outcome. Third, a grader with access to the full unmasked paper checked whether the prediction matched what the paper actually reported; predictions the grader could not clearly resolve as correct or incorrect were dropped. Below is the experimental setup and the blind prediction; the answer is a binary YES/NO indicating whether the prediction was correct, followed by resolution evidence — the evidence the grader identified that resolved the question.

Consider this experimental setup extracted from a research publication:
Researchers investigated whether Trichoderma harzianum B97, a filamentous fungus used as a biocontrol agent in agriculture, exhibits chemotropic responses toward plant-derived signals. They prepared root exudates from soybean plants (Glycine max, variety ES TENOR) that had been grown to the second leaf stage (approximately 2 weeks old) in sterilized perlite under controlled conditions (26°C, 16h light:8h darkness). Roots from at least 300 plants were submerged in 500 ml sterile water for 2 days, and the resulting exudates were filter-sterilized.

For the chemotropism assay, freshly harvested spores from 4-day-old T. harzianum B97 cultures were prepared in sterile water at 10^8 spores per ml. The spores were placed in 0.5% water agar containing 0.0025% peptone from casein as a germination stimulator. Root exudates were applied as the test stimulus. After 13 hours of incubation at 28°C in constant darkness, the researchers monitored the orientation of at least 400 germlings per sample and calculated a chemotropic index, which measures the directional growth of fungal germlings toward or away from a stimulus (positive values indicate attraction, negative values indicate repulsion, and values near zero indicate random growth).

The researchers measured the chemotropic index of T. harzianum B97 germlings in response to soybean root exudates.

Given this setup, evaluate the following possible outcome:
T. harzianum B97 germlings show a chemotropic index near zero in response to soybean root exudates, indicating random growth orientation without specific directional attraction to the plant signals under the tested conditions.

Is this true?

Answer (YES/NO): NO